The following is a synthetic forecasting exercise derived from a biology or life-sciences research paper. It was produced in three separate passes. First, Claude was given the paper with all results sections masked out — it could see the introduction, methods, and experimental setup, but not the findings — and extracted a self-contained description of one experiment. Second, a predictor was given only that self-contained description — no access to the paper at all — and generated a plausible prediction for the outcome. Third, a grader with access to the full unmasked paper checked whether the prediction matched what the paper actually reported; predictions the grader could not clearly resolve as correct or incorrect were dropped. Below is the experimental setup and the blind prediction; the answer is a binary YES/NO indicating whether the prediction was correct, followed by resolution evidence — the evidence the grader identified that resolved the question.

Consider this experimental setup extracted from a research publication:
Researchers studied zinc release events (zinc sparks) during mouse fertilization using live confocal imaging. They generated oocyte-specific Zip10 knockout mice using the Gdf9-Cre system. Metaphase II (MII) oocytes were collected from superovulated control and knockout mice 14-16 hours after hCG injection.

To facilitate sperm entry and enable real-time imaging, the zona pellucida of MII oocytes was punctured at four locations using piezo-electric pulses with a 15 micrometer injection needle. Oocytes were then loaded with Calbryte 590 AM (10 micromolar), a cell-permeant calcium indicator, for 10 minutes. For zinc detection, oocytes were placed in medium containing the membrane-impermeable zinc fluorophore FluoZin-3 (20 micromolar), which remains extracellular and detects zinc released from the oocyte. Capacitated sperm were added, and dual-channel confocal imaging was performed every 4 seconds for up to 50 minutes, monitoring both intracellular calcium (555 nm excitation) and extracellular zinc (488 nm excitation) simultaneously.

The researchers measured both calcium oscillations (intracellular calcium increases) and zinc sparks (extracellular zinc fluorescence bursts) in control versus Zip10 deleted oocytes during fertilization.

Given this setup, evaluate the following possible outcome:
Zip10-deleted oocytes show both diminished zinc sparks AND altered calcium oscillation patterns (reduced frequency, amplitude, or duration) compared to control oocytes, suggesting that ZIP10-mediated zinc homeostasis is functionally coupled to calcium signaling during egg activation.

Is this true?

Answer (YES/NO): NO